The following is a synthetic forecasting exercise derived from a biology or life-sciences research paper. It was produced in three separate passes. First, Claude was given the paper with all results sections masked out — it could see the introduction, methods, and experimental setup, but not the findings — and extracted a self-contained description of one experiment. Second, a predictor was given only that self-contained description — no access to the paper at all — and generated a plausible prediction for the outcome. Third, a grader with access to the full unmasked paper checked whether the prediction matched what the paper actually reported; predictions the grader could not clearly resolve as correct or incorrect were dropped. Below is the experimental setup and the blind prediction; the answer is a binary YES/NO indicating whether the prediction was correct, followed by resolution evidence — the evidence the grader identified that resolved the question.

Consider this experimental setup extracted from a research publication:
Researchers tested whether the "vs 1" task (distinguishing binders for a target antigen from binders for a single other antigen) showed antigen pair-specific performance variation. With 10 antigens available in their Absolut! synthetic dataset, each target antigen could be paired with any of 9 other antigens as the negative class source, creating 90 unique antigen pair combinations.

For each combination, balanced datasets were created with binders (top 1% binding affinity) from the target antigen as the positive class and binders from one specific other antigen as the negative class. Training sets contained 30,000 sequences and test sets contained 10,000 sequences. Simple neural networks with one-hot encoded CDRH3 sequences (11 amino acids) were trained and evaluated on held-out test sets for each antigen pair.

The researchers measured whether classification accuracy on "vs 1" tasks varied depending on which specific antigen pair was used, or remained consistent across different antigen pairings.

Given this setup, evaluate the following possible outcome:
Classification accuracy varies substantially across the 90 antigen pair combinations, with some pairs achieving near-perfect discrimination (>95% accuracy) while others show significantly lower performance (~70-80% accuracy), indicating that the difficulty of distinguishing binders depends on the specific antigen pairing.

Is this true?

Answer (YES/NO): NO